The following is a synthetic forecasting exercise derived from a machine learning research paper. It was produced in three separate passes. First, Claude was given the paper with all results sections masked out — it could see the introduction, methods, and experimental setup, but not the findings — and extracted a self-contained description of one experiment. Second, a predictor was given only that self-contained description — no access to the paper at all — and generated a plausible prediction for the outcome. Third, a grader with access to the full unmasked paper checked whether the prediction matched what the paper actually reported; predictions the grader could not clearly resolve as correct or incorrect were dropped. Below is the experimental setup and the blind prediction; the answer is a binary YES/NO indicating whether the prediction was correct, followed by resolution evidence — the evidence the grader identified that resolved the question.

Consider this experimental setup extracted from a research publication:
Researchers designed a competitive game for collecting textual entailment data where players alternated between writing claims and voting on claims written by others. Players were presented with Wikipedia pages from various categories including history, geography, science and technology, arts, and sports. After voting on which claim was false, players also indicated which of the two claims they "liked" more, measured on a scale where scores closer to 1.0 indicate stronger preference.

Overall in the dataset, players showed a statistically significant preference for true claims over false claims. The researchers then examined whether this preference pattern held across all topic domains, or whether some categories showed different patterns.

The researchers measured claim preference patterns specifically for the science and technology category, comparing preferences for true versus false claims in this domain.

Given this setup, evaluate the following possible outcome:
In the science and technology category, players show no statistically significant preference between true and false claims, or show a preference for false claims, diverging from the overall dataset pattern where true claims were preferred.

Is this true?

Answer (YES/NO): YES